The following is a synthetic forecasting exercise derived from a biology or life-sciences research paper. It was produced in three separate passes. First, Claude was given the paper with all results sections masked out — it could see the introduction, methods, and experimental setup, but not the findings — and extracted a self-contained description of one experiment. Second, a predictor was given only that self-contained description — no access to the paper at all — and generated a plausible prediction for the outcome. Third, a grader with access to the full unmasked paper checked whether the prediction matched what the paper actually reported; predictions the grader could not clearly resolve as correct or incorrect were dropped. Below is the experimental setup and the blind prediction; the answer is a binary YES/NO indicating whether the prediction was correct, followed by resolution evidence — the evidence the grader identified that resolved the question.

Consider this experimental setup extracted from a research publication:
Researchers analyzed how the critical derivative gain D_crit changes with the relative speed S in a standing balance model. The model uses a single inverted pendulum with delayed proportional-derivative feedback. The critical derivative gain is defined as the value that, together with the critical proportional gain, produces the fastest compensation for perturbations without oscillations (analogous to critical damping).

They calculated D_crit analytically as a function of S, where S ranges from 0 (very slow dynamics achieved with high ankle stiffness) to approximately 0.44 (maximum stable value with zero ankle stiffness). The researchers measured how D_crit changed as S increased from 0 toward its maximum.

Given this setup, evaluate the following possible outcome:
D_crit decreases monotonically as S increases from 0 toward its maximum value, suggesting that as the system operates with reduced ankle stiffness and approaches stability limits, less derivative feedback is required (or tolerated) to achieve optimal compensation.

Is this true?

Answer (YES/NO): NO